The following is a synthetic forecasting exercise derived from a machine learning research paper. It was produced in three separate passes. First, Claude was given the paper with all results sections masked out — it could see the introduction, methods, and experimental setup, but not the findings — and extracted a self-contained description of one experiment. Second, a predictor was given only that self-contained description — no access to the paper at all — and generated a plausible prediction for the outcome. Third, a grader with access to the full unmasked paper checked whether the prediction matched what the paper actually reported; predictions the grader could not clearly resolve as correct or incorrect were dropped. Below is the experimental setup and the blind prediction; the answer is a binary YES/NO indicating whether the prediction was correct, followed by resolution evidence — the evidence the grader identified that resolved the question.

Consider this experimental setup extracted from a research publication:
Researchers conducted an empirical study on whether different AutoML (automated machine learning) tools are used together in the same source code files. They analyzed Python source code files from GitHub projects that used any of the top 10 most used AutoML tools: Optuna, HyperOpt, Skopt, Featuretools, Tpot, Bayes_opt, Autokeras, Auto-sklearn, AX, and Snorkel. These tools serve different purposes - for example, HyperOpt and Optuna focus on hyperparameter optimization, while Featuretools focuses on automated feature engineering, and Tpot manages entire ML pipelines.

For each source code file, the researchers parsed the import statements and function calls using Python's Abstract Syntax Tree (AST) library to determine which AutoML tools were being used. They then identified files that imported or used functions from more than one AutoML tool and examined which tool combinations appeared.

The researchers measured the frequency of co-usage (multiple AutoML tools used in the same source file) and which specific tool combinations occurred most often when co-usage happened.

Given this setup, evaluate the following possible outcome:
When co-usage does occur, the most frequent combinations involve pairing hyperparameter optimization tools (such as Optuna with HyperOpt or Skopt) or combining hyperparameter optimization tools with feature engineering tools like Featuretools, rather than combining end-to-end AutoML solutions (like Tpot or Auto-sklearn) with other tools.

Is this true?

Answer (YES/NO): NO